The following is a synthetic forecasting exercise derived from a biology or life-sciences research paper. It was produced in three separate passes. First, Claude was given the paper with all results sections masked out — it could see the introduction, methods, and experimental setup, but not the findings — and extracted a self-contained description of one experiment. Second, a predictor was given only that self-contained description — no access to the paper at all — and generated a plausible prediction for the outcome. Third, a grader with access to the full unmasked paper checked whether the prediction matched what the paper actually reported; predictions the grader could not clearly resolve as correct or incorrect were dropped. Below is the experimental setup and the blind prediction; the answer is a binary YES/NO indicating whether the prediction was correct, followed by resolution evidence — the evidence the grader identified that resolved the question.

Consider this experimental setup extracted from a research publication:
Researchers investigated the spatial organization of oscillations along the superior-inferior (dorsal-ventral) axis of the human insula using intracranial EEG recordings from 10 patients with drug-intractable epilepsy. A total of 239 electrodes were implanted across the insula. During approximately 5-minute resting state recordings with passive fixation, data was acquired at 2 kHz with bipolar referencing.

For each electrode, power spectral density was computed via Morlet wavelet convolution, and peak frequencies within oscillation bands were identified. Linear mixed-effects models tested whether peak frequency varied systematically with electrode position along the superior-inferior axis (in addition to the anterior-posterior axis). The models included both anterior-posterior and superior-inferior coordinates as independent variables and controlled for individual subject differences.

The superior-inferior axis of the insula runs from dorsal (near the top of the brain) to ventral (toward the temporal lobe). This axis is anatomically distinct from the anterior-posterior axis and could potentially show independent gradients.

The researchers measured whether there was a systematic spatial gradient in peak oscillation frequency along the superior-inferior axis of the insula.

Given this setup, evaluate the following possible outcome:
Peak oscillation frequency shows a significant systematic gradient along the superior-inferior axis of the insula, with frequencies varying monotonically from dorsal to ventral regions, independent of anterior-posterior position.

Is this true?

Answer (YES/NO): NO